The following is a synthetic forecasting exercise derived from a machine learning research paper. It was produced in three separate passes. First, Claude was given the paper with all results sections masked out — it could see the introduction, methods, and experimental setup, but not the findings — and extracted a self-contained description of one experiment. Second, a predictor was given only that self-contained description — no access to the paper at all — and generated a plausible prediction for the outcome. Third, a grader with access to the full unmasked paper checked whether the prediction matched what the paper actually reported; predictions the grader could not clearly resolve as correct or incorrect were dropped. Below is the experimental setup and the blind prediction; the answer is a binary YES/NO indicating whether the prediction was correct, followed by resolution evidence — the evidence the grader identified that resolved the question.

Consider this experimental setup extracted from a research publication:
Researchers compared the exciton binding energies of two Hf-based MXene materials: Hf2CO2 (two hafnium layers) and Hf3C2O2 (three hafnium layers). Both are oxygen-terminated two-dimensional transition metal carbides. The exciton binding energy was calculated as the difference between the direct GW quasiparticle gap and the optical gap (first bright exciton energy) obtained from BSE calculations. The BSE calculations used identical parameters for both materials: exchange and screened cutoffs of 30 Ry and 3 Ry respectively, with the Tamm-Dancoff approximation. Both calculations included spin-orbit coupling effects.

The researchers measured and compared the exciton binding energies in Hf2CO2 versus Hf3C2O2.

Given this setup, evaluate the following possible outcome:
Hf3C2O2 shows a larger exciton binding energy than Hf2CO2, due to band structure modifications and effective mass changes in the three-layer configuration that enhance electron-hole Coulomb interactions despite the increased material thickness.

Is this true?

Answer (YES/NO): NO